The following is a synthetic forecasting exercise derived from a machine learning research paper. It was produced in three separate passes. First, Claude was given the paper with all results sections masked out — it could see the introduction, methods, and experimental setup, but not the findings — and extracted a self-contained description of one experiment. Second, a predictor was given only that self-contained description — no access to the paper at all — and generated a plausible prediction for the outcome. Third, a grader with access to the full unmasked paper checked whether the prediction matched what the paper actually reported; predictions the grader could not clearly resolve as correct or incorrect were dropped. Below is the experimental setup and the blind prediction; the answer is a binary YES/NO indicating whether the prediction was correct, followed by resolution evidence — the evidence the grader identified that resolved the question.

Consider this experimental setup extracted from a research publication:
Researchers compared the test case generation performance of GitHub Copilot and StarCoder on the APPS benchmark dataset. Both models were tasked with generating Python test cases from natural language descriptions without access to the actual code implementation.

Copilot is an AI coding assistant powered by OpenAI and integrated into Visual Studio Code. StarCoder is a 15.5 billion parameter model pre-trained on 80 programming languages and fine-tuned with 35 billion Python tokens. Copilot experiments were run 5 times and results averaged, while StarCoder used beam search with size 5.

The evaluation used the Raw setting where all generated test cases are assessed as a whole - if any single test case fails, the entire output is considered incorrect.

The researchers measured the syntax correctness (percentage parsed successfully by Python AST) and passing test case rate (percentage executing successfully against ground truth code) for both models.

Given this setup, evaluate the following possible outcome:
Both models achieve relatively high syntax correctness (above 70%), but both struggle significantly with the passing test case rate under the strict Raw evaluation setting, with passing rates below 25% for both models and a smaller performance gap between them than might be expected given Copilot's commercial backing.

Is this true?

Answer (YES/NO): NO